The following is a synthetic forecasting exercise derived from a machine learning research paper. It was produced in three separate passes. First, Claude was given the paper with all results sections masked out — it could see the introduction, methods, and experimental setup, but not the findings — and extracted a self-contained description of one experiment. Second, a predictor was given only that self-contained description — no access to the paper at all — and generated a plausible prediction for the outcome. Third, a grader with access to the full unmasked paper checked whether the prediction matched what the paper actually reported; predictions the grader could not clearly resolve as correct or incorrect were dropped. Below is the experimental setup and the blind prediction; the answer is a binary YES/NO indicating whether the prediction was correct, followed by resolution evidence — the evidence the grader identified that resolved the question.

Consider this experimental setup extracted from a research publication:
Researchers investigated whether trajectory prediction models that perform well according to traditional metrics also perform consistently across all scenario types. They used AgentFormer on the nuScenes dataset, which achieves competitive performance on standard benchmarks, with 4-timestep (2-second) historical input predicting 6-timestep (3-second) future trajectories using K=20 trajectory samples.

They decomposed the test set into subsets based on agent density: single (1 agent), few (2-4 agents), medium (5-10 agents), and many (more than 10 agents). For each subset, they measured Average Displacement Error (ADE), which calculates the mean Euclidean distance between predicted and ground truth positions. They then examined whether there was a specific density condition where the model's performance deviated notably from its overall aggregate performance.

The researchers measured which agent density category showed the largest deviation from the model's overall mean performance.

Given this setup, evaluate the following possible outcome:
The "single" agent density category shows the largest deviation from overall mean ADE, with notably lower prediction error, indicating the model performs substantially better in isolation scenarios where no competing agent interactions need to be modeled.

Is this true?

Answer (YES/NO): NO